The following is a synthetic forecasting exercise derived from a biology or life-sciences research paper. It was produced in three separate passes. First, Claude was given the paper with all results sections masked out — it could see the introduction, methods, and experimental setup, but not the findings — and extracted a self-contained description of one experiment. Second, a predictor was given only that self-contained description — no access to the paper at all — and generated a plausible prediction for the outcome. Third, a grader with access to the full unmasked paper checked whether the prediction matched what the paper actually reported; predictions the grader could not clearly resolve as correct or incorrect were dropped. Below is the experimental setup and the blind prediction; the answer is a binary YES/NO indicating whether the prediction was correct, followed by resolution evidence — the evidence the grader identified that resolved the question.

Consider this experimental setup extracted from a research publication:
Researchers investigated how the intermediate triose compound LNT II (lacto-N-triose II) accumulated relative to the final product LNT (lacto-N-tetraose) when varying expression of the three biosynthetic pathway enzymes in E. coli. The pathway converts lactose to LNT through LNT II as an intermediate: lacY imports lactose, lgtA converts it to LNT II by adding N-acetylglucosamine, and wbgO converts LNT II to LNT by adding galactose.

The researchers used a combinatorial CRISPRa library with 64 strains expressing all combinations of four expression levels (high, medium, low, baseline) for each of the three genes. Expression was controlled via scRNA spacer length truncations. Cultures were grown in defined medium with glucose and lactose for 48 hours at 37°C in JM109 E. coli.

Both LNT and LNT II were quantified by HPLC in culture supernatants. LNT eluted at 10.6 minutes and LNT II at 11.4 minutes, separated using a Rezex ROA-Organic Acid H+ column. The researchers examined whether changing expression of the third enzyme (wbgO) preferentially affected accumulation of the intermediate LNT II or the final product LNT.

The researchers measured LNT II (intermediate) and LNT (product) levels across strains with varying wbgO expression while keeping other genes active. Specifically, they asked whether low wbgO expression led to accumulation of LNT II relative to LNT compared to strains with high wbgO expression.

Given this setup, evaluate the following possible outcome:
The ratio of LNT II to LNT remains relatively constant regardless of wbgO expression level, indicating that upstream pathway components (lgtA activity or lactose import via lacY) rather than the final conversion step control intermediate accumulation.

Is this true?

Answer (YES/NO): NO